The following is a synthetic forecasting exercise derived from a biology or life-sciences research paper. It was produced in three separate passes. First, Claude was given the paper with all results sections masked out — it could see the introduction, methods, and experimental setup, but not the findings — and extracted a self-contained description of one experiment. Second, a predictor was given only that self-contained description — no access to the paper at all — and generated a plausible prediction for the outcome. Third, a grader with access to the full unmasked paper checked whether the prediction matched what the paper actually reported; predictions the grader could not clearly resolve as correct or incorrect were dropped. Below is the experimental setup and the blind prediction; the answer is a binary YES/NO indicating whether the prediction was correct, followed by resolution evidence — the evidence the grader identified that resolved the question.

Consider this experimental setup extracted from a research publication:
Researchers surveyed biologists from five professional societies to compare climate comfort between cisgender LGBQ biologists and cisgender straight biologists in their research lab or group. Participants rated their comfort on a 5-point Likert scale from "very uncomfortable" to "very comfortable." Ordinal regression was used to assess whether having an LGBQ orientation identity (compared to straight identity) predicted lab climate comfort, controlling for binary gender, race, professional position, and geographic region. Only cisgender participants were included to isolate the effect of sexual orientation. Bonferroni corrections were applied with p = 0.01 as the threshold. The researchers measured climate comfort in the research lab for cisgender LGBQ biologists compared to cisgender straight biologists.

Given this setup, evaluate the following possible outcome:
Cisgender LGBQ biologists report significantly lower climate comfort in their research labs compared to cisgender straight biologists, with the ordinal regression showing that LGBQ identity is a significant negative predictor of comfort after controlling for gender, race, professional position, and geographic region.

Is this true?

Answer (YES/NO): NO